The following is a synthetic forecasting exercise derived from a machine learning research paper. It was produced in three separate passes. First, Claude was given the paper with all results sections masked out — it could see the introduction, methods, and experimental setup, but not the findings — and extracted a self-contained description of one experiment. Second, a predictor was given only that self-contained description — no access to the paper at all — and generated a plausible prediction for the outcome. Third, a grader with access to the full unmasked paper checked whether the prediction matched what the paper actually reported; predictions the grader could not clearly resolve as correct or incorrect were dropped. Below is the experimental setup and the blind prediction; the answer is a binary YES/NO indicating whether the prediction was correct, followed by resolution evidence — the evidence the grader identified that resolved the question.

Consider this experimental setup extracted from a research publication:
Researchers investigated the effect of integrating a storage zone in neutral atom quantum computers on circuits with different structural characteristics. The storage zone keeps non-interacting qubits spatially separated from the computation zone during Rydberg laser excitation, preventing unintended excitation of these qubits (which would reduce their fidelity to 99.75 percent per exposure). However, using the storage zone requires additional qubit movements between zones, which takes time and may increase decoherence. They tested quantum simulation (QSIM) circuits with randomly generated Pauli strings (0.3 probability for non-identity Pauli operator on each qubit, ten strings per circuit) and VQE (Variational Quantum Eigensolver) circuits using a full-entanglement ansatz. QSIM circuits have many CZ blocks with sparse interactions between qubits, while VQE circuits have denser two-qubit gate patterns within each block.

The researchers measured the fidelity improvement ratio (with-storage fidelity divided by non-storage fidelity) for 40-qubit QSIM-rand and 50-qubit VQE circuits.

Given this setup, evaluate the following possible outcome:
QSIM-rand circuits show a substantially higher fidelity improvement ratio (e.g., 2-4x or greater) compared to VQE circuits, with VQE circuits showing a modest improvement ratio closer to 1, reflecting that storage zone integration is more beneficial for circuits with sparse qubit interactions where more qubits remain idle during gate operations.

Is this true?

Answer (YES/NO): NO